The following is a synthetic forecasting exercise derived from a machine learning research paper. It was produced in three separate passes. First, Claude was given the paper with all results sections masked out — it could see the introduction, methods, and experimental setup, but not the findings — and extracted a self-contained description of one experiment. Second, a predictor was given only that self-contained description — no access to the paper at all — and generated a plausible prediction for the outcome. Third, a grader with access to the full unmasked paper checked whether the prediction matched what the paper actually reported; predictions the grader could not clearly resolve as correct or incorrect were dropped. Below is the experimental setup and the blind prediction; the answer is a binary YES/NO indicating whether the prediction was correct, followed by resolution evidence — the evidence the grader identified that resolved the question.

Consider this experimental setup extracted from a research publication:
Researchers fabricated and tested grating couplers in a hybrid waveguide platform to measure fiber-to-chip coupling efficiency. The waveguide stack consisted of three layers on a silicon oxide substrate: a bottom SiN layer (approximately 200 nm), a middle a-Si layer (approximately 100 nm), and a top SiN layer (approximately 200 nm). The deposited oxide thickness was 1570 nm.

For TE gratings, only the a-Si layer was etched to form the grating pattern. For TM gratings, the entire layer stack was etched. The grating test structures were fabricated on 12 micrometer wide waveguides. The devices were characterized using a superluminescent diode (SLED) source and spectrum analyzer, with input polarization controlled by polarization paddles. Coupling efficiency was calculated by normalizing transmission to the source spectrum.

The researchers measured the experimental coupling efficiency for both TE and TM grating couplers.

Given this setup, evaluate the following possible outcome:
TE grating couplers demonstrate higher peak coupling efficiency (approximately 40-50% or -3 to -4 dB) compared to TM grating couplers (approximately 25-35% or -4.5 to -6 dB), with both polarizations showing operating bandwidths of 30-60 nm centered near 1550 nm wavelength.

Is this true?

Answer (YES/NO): NO